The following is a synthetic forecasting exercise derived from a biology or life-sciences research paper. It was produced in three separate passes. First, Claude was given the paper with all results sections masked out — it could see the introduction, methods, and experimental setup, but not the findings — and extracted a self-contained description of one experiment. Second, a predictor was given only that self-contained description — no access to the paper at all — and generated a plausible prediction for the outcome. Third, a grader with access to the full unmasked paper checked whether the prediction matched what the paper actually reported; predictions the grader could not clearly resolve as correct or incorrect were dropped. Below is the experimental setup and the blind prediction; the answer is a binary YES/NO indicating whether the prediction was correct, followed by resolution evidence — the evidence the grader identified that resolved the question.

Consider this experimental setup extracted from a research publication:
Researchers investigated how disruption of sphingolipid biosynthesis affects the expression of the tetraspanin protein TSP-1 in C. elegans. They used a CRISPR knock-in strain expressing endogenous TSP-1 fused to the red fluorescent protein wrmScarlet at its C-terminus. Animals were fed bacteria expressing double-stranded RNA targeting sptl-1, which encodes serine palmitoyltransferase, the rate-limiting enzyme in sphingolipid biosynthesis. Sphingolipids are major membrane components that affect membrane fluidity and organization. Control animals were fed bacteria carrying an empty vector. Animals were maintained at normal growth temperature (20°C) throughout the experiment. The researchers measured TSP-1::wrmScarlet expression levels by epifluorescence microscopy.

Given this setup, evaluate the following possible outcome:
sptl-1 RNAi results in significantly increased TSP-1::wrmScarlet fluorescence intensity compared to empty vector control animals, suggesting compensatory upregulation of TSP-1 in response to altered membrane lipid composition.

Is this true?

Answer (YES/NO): YES